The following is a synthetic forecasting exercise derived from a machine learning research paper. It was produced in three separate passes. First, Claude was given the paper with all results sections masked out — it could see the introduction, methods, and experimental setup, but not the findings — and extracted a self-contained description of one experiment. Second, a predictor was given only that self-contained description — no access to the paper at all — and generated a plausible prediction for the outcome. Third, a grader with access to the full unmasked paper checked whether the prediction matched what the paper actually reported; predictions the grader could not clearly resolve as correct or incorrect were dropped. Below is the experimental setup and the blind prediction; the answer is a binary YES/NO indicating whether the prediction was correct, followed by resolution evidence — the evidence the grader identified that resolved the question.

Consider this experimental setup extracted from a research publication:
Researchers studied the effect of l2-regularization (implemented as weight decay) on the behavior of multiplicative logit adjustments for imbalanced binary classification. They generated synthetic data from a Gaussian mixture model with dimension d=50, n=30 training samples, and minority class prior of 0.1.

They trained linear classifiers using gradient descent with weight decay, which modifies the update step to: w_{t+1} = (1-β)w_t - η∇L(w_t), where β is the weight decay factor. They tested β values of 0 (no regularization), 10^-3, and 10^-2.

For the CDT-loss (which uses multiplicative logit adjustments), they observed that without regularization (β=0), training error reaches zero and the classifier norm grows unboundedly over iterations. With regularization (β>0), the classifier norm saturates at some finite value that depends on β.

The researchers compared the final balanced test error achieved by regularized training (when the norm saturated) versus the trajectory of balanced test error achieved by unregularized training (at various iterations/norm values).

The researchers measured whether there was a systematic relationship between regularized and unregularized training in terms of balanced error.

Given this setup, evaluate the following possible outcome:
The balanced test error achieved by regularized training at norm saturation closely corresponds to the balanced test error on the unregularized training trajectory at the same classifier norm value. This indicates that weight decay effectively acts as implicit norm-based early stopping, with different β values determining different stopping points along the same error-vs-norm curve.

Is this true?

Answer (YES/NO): YES